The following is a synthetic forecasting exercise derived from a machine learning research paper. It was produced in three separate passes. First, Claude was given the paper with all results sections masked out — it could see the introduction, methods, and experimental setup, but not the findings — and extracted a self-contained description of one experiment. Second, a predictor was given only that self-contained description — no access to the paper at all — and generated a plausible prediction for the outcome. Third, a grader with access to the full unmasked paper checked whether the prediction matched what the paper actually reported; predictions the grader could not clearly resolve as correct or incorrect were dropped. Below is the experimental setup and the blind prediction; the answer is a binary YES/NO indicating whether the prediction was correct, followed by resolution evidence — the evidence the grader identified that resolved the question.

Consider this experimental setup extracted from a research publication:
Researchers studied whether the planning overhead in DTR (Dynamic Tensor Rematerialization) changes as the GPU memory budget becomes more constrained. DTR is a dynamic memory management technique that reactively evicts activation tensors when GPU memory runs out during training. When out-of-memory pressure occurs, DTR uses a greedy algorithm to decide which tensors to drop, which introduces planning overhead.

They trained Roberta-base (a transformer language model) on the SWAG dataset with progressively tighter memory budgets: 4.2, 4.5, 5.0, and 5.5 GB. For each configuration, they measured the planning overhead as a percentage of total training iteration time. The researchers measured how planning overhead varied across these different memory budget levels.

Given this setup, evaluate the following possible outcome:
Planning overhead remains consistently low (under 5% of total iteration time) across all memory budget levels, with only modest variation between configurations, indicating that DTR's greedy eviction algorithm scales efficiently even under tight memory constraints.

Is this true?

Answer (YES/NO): NO